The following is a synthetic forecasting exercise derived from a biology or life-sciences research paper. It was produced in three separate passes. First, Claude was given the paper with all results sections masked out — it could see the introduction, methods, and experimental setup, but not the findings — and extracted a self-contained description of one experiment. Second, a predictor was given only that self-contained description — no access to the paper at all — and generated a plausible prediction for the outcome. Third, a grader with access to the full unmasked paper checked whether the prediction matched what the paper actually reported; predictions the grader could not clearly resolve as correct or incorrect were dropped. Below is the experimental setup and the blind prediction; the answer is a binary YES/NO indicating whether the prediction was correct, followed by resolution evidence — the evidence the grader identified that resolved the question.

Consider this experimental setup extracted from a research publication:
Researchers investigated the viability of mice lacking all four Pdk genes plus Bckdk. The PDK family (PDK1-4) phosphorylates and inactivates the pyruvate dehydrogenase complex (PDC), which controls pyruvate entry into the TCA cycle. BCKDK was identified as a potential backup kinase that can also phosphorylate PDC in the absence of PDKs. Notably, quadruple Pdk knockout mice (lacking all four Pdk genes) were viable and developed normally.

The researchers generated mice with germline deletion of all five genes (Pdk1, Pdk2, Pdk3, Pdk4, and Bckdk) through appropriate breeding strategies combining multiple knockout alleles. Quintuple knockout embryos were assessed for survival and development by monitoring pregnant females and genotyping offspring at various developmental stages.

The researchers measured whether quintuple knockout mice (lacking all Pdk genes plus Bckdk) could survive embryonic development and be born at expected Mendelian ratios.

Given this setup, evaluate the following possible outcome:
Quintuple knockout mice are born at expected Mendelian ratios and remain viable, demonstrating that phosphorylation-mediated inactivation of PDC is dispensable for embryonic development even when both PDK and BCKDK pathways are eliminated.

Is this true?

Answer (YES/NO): NO